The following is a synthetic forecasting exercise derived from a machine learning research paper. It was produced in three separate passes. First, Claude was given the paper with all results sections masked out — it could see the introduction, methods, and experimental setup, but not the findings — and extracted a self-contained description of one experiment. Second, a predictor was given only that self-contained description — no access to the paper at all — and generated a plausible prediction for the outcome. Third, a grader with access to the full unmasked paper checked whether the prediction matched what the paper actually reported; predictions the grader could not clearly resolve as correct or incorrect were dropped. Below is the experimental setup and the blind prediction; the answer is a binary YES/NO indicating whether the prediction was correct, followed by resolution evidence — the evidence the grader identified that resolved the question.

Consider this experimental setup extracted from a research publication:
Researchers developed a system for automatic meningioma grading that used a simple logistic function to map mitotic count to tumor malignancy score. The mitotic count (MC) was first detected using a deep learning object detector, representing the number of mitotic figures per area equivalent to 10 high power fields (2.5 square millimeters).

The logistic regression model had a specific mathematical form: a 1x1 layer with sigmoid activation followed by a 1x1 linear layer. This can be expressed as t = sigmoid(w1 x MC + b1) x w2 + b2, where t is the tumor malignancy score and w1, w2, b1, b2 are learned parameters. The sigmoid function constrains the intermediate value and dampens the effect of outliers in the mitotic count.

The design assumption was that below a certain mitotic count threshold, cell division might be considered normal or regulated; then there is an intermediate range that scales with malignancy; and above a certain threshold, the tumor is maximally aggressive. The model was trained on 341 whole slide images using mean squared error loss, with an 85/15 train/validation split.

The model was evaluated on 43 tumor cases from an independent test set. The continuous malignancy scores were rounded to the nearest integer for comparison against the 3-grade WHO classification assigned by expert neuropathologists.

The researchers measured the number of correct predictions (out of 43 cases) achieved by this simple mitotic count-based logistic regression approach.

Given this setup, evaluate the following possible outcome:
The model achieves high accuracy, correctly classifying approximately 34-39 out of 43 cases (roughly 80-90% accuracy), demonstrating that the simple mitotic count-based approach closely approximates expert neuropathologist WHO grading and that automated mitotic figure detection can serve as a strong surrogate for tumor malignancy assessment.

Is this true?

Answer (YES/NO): NO